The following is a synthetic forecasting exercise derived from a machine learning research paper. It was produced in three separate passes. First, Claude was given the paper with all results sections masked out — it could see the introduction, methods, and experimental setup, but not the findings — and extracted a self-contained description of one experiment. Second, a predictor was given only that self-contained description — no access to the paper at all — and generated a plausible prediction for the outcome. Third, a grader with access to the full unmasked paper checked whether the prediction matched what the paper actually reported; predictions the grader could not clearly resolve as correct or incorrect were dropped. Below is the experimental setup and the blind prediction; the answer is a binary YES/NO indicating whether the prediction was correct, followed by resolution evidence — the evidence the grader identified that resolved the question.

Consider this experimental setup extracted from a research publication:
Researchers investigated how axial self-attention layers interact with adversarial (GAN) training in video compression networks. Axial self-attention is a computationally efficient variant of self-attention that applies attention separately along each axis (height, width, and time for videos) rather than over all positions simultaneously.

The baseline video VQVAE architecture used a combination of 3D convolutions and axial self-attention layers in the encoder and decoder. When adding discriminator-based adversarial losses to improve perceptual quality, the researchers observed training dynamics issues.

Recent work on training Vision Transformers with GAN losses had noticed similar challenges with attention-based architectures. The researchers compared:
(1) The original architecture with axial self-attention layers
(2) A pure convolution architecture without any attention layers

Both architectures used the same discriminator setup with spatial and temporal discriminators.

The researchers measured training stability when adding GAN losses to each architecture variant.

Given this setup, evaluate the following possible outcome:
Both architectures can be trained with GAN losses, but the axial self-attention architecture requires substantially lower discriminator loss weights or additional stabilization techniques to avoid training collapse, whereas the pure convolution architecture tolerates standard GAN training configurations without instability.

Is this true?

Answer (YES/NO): NO